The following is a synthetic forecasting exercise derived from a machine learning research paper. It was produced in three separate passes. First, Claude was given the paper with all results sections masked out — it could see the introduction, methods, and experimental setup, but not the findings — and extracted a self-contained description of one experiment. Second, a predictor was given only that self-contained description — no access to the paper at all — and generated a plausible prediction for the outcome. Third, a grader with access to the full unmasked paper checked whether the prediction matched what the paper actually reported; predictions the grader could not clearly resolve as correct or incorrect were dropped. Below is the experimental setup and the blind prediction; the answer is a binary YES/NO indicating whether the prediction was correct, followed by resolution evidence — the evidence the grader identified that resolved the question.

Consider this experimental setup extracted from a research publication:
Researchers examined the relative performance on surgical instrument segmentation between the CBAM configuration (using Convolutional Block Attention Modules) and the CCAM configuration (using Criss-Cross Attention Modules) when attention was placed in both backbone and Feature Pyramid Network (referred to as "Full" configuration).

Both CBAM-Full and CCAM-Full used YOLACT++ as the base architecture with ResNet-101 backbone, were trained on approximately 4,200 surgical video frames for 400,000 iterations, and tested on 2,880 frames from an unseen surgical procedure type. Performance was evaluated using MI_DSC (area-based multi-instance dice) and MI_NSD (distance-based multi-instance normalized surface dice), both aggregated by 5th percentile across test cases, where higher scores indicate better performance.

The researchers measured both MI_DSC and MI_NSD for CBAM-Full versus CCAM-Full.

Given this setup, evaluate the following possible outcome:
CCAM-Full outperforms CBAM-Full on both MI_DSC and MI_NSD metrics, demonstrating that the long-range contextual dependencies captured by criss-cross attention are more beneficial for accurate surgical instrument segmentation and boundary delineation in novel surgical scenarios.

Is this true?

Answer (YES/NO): NO